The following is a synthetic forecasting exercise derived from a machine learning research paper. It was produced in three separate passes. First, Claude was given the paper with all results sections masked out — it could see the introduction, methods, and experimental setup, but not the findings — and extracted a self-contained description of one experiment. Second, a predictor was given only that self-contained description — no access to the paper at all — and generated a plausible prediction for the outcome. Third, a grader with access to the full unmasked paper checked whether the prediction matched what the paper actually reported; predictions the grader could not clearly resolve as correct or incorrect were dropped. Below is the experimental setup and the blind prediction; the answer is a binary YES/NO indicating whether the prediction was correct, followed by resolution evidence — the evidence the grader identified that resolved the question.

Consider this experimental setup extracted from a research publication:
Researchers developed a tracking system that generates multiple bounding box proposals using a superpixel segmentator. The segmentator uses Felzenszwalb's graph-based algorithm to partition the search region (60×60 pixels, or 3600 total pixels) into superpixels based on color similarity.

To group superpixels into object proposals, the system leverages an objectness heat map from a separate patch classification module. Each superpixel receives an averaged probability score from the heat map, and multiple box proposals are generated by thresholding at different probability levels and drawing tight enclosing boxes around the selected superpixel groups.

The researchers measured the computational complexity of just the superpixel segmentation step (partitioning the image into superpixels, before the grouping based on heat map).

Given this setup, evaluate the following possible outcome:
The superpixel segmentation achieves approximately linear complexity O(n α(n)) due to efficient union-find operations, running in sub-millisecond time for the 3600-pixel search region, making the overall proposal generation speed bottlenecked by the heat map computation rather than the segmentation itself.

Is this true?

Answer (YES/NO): NO